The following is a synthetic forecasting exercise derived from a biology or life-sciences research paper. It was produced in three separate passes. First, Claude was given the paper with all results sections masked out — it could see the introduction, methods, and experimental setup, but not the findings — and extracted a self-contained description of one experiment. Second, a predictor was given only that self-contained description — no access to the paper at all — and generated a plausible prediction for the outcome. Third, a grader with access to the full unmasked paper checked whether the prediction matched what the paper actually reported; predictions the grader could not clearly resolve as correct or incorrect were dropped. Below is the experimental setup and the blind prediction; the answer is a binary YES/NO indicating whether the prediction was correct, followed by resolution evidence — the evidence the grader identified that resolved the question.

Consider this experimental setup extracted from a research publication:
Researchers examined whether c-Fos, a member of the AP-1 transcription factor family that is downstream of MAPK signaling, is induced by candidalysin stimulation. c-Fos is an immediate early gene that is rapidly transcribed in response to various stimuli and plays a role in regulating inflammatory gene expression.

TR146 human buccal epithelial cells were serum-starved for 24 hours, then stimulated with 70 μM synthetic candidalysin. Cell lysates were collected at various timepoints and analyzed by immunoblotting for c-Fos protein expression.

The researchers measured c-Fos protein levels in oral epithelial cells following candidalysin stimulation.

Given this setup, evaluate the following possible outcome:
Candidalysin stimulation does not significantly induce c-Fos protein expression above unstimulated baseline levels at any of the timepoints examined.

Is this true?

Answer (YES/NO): NO